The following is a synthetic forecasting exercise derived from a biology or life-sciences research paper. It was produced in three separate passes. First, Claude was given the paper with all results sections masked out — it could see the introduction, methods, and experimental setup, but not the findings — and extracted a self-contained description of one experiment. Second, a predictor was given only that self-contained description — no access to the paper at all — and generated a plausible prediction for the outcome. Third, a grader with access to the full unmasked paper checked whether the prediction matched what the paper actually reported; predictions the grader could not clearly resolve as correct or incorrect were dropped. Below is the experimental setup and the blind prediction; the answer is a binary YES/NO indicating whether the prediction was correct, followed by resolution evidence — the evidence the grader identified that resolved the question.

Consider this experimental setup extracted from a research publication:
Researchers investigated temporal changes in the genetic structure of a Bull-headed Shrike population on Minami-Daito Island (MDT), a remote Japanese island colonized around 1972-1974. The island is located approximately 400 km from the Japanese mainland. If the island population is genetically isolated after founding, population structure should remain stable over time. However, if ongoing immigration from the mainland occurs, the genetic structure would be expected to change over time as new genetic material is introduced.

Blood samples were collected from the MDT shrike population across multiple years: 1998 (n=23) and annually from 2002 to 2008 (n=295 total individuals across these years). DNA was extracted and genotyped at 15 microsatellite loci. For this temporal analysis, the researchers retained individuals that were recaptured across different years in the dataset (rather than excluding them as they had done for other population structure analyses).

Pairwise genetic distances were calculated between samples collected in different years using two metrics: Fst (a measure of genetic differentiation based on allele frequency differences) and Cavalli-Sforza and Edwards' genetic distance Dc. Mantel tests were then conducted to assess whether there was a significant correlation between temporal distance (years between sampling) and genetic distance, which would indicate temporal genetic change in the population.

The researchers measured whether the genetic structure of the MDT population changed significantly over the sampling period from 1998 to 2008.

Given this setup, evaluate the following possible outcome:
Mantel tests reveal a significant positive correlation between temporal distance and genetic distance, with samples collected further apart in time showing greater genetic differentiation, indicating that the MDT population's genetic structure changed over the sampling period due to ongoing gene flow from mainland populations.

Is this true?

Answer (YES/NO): NO